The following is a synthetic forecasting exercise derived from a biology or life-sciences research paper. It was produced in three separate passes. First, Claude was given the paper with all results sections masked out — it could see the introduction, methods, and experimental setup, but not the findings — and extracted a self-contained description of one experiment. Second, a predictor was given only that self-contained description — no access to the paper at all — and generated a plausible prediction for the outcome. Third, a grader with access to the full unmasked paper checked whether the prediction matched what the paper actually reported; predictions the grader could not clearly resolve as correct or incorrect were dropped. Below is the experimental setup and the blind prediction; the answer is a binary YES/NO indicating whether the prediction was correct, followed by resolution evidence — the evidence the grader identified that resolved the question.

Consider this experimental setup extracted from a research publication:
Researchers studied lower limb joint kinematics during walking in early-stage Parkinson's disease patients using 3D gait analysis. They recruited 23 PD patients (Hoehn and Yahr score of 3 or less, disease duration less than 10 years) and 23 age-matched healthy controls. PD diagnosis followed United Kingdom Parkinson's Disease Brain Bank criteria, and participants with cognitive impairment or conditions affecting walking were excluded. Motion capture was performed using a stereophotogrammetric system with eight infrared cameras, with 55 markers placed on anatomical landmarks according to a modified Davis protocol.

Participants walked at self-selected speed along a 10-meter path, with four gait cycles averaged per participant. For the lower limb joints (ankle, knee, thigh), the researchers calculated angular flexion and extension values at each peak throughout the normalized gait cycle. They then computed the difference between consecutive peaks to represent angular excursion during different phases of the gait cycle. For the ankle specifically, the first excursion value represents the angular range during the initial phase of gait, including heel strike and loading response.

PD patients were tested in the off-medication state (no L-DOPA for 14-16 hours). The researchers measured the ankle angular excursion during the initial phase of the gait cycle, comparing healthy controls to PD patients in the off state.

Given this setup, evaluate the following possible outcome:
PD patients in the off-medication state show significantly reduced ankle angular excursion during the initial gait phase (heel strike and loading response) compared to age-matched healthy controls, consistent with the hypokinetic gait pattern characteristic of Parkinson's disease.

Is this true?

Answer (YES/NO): YES